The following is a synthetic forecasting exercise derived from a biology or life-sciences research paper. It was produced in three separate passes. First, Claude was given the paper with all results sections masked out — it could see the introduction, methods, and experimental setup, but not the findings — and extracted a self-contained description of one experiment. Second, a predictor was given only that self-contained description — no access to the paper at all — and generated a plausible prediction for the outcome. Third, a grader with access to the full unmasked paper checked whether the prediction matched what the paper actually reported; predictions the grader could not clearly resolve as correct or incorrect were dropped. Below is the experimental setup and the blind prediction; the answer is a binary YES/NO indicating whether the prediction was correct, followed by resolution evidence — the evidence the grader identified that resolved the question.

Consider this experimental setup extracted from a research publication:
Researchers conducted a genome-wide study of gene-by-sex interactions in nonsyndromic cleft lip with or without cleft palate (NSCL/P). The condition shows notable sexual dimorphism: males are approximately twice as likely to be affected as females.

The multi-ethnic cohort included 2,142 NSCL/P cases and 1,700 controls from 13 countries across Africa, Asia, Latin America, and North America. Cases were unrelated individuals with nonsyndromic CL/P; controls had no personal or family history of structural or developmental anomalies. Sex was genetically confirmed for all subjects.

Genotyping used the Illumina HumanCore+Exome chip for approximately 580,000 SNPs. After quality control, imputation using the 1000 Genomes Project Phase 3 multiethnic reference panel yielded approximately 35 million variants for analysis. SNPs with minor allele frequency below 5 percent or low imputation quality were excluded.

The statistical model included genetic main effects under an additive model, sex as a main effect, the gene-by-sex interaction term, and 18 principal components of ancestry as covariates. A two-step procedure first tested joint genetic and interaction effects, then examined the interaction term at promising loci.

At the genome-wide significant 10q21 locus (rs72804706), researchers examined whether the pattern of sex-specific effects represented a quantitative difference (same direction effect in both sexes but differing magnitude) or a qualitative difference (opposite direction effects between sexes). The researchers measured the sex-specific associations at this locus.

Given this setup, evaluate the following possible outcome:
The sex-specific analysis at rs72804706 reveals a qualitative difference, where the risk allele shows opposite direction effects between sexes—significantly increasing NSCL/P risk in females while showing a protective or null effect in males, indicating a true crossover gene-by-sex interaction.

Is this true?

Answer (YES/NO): YES